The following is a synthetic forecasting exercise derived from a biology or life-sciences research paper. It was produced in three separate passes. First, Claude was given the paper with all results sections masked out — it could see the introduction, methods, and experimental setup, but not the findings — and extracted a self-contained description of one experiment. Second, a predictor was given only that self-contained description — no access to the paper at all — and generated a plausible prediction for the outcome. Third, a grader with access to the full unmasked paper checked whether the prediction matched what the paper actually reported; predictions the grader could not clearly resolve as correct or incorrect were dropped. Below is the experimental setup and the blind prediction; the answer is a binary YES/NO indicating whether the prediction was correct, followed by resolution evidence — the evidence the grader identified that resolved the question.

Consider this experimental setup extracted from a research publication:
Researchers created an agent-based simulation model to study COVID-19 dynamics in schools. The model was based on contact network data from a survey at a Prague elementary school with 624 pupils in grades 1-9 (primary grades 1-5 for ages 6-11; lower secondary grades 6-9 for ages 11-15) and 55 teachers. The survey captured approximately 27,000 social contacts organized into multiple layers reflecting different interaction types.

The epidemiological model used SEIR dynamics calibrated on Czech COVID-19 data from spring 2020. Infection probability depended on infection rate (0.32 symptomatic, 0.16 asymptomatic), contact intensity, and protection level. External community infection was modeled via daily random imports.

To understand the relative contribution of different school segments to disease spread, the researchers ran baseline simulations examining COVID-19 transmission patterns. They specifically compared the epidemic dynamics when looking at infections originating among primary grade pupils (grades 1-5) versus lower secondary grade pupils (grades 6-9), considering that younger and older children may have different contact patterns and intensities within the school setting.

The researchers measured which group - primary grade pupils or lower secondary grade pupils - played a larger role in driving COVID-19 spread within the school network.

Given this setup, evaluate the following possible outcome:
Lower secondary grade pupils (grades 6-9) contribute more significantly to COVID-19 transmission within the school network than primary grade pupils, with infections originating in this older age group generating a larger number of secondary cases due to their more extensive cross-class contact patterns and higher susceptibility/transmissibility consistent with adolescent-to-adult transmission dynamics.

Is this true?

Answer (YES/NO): NO